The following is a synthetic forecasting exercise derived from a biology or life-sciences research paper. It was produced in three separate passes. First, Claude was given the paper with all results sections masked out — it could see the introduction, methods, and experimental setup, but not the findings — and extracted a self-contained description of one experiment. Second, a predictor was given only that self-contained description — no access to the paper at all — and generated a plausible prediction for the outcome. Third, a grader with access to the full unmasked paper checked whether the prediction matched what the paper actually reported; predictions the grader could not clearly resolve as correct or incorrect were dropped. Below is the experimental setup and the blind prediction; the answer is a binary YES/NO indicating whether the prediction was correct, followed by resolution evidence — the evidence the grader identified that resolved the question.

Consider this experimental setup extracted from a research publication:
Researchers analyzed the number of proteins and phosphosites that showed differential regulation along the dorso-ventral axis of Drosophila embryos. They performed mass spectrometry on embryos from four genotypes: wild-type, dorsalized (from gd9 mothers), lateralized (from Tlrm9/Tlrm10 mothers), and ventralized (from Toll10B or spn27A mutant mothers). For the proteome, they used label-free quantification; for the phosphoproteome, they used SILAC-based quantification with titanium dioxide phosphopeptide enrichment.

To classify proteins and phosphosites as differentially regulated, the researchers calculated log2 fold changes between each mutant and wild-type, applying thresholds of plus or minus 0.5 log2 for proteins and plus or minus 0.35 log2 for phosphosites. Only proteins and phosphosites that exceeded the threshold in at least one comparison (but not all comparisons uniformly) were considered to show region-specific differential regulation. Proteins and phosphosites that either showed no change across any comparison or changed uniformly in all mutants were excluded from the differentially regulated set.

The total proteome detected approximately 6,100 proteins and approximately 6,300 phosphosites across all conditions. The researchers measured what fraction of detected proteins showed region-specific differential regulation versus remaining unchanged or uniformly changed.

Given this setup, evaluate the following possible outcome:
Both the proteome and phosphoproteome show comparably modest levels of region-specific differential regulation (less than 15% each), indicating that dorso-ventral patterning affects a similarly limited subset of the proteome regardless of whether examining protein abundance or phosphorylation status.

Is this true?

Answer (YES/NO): NO